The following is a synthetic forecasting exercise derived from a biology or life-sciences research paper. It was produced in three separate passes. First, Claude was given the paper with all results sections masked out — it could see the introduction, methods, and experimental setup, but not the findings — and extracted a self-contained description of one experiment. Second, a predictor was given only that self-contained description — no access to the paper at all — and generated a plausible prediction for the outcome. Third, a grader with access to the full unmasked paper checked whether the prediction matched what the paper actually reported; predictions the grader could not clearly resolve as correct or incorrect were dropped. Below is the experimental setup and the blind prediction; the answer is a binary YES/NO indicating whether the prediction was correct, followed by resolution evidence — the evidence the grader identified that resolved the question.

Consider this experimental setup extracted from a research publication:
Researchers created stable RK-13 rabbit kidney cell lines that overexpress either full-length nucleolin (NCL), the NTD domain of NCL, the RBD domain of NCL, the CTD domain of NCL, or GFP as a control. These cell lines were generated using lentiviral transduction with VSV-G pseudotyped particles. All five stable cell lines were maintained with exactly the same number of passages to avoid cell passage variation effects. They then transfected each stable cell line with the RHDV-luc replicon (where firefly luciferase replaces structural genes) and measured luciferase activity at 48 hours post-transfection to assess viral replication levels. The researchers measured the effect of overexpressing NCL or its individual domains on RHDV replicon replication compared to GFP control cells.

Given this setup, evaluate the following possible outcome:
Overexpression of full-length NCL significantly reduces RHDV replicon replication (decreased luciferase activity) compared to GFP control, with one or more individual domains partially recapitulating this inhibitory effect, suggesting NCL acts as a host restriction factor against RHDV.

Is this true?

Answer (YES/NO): NO